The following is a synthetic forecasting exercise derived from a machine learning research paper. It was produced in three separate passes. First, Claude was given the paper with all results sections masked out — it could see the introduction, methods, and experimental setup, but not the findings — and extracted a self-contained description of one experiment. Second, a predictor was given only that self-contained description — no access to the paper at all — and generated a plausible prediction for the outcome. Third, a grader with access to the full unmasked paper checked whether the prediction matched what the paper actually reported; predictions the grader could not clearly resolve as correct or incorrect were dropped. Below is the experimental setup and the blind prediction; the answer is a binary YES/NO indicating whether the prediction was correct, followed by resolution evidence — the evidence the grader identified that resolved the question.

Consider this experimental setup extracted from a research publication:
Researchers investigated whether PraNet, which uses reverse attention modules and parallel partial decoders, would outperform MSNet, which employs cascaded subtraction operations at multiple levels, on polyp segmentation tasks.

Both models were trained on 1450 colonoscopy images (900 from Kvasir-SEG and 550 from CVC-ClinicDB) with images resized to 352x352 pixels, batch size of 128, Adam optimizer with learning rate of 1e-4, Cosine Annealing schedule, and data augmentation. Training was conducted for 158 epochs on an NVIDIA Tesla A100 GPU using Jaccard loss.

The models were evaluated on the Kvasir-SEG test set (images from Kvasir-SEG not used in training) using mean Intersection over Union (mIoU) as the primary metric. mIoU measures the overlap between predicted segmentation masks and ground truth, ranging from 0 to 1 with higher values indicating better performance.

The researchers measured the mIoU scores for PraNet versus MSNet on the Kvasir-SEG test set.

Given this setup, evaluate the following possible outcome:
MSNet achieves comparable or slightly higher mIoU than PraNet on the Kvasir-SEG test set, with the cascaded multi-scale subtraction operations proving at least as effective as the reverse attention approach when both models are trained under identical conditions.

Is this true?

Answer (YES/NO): YES